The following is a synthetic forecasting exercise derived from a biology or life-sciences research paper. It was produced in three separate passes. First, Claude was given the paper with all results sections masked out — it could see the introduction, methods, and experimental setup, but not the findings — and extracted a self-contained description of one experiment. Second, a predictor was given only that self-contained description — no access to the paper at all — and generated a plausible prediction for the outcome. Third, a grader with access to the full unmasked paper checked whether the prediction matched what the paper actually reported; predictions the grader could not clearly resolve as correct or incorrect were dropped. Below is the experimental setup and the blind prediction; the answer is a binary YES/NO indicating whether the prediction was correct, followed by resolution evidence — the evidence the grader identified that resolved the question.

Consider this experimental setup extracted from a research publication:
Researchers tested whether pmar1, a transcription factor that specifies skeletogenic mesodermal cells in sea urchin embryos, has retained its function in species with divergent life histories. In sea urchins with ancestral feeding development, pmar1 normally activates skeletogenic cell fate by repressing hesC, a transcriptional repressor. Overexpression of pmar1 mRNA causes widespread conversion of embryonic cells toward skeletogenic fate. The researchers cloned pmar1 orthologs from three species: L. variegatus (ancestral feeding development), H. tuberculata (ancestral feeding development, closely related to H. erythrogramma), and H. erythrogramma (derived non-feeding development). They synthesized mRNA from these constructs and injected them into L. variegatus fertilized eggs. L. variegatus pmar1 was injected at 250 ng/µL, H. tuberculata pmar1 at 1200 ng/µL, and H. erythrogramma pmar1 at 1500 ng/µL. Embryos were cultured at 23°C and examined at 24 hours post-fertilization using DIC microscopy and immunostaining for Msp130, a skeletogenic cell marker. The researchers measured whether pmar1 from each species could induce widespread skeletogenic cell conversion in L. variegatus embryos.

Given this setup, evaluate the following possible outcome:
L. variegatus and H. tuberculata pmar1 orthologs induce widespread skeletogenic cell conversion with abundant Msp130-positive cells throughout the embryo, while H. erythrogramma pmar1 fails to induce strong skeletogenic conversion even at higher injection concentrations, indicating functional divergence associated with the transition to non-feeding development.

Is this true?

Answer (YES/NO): YES